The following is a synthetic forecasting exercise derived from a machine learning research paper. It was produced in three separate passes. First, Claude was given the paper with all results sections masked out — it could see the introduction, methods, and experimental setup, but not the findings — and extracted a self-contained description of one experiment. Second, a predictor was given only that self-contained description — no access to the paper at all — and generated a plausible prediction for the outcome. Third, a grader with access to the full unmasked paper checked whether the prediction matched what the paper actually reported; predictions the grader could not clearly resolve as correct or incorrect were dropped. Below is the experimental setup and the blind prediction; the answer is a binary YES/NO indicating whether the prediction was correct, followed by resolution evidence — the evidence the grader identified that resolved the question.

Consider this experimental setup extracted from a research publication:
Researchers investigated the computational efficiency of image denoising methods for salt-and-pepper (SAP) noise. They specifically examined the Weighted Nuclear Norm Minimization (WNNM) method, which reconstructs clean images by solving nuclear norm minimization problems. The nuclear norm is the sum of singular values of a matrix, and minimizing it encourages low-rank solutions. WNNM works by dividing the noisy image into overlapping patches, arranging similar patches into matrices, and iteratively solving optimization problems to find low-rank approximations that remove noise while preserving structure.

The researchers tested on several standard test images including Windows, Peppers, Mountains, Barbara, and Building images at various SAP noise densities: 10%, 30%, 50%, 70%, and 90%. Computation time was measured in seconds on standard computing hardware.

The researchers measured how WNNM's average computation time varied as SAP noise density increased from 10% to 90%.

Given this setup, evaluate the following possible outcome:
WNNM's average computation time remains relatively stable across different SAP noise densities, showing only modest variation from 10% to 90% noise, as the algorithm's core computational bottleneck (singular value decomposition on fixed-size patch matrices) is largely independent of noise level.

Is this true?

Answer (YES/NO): NO